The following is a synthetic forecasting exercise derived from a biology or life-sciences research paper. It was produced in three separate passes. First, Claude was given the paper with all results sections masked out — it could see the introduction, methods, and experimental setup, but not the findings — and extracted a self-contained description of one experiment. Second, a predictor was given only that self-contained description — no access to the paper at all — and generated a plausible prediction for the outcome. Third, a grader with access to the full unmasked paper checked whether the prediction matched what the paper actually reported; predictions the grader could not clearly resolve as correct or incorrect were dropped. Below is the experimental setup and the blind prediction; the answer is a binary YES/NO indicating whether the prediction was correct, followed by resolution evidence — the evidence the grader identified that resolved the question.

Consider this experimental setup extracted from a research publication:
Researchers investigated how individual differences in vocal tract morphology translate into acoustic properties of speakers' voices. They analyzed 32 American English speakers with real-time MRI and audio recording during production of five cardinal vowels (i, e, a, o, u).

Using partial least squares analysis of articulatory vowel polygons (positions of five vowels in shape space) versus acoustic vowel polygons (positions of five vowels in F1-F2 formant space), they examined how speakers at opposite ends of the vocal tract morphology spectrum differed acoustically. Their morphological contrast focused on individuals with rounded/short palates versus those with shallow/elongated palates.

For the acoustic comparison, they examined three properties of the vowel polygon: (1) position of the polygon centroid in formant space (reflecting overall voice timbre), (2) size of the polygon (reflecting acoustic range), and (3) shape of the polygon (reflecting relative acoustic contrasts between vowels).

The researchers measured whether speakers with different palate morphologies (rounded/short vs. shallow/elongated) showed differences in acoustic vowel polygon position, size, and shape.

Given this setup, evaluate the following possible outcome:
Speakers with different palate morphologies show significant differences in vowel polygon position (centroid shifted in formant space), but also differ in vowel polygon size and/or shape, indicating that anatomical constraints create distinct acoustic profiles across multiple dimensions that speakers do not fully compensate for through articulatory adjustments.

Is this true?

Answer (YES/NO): YES